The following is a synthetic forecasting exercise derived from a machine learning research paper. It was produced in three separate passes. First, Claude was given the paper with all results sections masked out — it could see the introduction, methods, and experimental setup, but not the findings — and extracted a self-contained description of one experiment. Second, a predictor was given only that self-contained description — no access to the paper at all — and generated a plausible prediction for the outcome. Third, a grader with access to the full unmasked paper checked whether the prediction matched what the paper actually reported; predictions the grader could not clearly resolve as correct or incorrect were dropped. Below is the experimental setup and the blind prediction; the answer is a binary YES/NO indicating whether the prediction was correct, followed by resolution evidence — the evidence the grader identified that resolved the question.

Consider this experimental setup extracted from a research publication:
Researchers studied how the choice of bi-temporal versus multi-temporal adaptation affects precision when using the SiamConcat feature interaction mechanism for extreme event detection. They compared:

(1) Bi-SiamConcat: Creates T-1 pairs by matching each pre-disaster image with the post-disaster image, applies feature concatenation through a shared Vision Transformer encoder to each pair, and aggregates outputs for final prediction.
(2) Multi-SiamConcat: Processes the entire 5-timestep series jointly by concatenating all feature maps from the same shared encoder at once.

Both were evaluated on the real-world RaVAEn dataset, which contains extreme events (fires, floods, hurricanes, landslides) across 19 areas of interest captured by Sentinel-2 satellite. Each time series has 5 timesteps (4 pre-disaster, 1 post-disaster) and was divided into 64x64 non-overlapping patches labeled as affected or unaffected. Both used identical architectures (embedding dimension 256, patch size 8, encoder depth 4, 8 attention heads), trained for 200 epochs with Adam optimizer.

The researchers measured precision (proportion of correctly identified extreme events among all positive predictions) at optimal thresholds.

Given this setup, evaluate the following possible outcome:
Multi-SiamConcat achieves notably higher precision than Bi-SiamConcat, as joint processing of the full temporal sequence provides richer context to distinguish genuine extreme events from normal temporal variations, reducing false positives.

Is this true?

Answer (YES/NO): NO